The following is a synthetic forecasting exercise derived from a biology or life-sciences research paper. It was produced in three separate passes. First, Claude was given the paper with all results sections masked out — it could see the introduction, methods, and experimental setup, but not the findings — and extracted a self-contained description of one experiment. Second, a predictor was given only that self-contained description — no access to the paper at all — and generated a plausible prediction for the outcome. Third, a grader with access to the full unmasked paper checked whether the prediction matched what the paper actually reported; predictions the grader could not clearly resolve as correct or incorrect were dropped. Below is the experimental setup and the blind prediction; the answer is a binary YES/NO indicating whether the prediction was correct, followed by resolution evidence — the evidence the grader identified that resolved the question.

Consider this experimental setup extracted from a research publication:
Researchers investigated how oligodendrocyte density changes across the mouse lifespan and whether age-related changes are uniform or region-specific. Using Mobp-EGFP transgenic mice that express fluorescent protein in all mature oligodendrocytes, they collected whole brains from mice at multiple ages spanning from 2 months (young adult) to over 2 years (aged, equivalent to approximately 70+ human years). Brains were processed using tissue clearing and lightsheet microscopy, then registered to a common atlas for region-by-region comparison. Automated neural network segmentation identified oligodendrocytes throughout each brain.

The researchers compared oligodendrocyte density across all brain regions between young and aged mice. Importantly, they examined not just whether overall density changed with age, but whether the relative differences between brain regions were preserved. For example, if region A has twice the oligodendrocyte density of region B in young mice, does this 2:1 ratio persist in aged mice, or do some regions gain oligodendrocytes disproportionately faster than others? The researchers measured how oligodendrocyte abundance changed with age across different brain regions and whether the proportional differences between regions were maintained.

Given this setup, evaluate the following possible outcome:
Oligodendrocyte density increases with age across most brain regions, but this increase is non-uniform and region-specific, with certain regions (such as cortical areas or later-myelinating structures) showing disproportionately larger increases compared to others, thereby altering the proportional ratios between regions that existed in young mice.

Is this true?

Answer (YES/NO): NO